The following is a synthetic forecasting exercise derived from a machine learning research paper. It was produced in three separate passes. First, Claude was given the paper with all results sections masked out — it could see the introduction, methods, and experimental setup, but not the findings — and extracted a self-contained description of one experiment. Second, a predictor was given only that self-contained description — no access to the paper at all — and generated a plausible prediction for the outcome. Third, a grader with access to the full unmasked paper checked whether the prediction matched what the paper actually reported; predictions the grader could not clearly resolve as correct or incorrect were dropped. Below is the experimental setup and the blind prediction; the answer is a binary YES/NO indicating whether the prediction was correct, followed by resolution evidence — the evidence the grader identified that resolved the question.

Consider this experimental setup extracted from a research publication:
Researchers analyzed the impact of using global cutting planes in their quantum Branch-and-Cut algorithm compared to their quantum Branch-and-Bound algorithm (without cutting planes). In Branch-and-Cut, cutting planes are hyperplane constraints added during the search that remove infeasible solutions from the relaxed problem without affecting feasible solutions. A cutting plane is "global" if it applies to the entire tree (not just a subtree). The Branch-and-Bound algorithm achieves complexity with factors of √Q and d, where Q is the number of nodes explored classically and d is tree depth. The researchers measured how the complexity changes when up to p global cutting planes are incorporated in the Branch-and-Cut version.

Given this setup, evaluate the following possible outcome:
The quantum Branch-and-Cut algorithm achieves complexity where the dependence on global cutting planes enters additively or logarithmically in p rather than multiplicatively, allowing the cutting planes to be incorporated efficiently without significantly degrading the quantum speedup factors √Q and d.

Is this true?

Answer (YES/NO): NO